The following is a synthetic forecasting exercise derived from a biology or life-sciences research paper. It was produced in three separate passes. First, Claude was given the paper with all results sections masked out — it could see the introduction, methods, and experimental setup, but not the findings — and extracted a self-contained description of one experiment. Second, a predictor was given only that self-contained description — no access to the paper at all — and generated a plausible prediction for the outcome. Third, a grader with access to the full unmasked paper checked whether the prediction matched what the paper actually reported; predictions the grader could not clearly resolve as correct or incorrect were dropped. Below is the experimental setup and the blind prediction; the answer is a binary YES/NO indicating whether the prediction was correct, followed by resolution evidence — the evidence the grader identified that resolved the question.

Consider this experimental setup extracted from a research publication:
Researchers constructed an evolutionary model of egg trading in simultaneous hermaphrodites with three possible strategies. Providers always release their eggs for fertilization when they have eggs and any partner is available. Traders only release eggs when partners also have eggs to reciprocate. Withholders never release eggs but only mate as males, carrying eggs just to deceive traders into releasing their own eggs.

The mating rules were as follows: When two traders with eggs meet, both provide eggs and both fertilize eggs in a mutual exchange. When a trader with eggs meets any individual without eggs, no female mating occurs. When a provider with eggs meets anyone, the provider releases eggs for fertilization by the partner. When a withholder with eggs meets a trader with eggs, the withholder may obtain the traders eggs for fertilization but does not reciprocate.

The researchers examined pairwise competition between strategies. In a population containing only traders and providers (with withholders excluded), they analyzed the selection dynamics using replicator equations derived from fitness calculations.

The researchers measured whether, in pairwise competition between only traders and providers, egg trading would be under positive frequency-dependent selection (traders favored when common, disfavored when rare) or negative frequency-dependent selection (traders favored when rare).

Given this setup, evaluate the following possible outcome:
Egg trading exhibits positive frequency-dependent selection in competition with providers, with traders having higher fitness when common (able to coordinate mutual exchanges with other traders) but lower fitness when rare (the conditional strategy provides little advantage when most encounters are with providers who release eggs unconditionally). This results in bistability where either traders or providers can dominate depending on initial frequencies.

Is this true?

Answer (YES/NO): YES